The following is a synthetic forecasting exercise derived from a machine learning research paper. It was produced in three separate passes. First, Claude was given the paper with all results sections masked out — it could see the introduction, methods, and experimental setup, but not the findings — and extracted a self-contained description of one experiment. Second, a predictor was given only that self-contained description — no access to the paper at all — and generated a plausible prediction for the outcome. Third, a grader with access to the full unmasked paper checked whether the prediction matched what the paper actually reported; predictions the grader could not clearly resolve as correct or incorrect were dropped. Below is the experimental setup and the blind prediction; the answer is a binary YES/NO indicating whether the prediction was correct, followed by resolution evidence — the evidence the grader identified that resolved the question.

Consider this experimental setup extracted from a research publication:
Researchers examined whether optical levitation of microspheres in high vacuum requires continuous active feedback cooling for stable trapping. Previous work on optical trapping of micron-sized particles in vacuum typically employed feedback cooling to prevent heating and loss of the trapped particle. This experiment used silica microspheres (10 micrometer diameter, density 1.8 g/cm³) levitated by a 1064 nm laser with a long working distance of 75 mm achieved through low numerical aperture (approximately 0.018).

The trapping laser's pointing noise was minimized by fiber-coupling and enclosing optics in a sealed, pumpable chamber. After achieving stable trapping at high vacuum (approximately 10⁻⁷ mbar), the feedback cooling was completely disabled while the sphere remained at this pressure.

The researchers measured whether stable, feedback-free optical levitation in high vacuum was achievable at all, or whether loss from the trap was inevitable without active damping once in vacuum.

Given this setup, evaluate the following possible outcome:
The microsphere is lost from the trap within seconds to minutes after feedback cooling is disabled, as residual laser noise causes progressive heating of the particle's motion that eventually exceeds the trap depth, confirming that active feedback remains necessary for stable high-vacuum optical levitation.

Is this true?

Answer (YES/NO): NO